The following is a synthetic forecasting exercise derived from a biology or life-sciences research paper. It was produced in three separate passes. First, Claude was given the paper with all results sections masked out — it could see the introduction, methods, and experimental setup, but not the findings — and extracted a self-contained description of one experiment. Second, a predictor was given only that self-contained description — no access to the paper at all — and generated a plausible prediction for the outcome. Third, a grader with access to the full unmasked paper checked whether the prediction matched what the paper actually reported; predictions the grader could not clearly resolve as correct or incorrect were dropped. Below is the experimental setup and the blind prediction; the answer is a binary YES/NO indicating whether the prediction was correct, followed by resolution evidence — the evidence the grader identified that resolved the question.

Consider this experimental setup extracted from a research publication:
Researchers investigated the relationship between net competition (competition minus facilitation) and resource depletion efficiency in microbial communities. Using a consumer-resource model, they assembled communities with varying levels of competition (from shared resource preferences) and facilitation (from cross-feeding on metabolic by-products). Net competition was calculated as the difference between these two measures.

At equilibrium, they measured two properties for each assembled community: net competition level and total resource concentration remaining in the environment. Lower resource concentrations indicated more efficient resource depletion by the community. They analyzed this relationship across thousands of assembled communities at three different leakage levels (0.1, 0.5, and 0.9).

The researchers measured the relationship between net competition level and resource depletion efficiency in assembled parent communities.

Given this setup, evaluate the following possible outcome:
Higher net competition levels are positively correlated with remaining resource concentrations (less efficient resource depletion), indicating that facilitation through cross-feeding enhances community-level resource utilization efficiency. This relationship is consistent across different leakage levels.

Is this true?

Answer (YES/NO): YES